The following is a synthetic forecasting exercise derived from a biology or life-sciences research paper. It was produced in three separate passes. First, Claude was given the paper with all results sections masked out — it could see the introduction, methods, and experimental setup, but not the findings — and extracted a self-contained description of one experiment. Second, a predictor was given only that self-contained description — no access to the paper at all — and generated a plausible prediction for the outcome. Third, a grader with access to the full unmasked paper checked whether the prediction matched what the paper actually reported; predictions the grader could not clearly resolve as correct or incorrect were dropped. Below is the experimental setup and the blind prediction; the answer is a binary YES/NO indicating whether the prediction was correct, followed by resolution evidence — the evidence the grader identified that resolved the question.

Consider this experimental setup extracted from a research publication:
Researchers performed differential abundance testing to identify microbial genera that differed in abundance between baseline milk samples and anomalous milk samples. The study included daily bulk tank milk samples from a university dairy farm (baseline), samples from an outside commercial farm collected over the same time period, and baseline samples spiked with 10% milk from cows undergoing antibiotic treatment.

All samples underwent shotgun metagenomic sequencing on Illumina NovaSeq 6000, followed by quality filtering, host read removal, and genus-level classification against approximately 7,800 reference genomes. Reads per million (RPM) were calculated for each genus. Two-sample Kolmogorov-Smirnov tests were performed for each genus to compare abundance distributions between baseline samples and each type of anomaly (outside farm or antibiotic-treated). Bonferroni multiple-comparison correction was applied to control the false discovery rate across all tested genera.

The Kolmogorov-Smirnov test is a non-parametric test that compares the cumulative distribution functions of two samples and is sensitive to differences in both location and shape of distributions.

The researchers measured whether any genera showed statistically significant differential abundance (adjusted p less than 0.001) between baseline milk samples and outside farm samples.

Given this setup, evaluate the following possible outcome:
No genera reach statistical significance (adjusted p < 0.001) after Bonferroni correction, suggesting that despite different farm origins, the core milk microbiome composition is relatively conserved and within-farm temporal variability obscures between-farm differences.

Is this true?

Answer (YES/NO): NO